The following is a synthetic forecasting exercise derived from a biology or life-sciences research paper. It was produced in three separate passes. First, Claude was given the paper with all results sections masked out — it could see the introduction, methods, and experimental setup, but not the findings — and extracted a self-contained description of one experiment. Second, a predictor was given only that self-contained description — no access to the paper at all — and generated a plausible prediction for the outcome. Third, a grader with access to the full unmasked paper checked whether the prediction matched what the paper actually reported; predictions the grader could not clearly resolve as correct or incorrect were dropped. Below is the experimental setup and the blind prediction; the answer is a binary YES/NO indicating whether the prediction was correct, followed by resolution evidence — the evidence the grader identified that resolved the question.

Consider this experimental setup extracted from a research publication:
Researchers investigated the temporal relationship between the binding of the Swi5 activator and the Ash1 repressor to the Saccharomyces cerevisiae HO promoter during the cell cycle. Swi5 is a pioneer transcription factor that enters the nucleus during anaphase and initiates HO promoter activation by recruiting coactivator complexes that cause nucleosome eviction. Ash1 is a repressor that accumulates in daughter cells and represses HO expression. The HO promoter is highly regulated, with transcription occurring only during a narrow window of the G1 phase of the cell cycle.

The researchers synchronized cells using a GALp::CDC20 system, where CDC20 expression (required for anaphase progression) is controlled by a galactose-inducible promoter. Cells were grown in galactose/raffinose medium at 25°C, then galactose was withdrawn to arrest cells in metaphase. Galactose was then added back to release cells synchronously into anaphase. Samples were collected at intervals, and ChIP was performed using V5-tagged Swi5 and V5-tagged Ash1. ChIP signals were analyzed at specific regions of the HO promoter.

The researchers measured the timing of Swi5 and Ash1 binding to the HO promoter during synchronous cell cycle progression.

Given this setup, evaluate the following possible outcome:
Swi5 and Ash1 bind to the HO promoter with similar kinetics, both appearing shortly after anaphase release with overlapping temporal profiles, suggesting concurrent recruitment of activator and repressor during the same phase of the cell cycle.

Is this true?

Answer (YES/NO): NO